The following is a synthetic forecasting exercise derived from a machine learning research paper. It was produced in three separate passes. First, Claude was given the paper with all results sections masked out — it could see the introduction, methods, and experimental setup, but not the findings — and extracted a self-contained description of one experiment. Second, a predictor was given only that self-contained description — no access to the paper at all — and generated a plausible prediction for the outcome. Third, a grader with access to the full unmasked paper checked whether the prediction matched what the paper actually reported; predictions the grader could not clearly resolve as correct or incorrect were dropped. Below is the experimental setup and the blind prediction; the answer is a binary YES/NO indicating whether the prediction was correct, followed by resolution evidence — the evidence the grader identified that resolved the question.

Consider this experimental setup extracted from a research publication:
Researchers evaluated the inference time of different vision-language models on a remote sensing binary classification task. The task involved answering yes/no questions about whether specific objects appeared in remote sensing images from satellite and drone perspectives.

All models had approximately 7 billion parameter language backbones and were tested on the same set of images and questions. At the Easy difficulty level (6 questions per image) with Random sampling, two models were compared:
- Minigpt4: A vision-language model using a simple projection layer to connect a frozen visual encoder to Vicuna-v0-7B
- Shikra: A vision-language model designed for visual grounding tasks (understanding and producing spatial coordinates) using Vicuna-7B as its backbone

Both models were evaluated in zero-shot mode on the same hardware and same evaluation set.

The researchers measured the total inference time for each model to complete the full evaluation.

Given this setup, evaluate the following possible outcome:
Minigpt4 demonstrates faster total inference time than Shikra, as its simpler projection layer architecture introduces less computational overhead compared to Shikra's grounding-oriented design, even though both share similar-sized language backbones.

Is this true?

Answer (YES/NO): YES